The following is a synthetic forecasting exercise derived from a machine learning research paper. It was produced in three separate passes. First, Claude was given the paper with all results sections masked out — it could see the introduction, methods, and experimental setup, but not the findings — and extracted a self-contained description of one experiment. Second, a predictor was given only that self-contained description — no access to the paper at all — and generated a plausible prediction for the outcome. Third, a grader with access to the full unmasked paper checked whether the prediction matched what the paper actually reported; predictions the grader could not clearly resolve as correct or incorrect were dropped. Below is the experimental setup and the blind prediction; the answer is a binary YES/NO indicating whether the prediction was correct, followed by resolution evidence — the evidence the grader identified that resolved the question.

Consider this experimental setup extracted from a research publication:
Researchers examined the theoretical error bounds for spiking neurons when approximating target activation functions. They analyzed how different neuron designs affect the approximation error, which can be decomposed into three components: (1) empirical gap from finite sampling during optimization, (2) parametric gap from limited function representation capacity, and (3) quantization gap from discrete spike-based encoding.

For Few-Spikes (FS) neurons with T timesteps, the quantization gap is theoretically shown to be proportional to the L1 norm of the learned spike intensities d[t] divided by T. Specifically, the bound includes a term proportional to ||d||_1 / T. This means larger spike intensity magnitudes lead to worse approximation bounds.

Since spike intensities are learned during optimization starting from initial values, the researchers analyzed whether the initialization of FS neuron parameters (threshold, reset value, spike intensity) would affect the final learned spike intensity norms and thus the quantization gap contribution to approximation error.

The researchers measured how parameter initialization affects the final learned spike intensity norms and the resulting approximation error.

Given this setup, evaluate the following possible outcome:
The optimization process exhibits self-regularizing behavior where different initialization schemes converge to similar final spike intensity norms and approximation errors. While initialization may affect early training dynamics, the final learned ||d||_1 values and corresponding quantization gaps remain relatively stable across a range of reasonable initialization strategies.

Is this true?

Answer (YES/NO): NO